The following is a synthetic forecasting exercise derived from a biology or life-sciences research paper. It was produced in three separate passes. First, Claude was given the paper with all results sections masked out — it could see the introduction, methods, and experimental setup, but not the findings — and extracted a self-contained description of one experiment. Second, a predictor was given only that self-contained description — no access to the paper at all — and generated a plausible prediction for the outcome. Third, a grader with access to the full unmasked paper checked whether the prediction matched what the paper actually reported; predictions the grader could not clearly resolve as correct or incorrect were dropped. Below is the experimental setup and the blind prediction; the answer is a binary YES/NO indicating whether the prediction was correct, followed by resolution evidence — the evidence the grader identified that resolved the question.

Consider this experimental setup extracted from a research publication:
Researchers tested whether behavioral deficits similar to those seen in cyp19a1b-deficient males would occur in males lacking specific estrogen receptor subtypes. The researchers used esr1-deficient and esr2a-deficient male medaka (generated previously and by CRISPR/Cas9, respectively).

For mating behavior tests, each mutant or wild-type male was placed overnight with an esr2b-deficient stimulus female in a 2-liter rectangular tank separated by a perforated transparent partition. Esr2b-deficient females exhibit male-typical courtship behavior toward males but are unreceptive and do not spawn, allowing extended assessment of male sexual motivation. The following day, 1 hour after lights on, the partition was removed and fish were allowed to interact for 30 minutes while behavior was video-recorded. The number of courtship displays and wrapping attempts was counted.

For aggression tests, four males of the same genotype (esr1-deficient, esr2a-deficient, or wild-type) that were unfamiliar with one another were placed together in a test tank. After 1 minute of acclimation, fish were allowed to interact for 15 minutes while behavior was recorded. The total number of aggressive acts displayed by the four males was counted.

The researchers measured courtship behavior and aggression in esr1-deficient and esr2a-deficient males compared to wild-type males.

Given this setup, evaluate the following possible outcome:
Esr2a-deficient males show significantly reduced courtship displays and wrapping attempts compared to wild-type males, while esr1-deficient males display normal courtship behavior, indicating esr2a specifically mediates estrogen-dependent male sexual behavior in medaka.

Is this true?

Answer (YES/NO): NO